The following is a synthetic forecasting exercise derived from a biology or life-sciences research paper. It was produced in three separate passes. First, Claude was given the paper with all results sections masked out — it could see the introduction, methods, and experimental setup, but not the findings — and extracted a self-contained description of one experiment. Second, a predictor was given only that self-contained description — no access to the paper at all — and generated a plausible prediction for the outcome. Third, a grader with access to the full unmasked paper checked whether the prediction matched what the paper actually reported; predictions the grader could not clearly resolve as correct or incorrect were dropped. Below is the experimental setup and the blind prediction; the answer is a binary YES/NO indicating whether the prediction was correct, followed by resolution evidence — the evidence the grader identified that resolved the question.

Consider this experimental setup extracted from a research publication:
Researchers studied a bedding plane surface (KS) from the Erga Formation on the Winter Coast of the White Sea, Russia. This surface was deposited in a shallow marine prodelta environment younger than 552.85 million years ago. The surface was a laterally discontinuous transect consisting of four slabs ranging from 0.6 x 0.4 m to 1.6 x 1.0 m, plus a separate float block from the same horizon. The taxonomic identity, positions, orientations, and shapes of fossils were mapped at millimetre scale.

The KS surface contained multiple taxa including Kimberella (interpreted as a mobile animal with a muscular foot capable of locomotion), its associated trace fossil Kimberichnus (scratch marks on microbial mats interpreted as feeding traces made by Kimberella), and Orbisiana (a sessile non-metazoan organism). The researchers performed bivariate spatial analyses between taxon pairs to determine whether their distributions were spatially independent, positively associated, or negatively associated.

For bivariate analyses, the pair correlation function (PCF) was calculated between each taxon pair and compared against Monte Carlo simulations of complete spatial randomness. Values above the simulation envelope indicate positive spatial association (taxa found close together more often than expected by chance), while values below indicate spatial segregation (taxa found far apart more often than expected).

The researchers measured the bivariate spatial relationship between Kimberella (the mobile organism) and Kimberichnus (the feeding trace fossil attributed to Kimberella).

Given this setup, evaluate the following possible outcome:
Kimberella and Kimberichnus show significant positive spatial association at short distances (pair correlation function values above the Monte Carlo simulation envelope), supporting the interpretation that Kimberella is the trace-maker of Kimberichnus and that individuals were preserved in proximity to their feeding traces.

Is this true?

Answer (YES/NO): NO